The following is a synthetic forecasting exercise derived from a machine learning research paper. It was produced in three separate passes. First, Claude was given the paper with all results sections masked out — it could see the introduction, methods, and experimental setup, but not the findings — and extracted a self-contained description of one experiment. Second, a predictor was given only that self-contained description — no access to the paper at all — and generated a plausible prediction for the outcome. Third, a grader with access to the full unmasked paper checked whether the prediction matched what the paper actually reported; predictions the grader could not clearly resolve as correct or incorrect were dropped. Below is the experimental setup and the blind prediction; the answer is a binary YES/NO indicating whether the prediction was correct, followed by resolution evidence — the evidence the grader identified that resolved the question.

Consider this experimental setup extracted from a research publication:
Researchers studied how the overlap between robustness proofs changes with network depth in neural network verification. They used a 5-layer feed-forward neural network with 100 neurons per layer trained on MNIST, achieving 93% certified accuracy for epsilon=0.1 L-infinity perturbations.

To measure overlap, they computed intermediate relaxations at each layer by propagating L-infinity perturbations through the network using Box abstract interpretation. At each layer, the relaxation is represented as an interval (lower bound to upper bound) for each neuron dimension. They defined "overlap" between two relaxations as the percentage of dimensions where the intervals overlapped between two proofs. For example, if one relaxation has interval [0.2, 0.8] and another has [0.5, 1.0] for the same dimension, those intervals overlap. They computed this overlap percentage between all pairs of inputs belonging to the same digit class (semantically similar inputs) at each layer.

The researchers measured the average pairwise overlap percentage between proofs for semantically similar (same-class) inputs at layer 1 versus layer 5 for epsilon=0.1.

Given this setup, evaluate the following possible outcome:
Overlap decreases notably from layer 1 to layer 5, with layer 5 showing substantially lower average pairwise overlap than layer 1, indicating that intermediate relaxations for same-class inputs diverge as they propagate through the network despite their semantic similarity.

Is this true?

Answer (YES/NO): NO